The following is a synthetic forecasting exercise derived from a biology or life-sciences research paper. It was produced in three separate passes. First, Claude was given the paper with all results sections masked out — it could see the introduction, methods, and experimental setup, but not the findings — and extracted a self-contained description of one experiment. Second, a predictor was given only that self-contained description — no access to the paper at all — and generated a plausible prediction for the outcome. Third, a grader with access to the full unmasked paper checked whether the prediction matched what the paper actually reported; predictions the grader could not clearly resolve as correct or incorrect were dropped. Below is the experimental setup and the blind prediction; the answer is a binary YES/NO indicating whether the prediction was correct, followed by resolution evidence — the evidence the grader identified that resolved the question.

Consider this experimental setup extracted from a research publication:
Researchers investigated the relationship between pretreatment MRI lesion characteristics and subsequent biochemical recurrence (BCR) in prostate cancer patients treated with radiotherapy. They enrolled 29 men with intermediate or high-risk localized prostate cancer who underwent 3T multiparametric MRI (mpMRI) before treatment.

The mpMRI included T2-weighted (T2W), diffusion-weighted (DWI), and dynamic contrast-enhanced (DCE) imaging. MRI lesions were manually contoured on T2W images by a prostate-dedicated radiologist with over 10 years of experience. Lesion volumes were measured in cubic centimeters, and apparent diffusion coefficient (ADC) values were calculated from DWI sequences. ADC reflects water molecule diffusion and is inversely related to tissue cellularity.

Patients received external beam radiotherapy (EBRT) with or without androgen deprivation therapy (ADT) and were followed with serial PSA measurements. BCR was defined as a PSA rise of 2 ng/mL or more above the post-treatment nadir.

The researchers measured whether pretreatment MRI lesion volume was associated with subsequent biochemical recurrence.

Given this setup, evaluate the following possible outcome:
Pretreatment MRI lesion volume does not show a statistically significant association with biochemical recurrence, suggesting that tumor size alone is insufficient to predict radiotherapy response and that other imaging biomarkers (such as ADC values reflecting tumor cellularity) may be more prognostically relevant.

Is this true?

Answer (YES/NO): NO